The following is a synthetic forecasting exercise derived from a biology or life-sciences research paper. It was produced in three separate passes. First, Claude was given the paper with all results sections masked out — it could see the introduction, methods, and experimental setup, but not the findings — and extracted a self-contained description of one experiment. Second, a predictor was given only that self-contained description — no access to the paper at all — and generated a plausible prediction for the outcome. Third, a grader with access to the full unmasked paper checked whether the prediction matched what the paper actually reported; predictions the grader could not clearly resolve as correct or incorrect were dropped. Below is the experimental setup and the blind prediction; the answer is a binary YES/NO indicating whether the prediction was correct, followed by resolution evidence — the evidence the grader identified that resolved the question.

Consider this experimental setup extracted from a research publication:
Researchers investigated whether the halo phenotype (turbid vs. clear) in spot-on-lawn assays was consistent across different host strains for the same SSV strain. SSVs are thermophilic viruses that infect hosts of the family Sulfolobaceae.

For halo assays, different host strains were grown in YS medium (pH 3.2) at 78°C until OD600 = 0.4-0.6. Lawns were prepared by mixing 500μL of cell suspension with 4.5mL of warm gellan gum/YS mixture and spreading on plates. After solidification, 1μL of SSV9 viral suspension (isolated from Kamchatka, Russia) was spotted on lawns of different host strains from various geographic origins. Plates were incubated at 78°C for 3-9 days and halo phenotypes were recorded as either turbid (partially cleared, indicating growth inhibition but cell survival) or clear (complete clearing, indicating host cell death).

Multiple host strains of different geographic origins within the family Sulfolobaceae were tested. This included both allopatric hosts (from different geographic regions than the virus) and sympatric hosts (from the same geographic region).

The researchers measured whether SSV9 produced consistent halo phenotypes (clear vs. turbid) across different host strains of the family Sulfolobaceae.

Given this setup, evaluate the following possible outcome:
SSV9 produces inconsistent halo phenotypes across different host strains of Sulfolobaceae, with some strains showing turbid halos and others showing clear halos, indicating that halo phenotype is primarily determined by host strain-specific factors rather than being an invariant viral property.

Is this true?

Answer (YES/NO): YES